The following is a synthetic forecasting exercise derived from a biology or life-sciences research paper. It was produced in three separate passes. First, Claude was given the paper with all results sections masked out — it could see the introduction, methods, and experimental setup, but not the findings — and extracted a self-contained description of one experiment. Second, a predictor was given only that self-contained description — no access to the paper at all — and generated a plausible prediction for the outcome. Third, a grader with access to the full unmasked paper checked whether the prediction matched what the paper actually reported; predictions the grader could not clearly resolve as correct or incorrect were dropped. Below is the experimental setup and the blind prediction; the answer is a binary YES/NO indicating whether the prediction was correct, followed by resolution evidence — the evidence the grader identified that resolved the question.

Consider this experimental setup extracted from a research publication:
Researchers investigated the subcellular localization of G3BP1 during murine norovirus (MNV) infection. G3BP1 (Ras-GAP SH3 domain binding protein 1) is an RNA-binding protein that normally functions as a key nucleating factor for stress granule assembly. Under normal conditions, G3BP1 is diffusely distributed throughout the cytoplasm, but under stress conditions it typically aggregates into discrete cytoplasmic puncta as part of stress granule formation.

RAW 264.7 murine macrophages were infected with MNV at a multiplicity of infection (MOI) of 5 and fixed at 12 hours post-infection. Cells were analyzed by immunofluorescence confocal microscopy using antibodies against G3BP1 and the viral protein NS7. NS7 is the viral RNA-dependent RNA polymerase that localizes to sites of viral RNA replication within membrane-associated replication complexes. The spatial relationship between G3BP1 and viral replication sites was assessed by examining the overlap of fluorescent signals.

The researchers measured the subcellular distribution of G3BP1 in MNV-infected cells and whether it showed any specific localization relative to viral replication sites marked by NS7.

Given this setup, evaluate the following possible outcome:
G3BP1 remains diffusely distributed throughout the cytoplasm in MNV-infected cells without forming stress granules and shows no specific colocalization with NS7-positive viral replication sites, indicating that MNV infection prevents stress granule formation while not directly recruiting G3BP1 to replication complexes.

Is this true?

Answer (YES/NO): NO